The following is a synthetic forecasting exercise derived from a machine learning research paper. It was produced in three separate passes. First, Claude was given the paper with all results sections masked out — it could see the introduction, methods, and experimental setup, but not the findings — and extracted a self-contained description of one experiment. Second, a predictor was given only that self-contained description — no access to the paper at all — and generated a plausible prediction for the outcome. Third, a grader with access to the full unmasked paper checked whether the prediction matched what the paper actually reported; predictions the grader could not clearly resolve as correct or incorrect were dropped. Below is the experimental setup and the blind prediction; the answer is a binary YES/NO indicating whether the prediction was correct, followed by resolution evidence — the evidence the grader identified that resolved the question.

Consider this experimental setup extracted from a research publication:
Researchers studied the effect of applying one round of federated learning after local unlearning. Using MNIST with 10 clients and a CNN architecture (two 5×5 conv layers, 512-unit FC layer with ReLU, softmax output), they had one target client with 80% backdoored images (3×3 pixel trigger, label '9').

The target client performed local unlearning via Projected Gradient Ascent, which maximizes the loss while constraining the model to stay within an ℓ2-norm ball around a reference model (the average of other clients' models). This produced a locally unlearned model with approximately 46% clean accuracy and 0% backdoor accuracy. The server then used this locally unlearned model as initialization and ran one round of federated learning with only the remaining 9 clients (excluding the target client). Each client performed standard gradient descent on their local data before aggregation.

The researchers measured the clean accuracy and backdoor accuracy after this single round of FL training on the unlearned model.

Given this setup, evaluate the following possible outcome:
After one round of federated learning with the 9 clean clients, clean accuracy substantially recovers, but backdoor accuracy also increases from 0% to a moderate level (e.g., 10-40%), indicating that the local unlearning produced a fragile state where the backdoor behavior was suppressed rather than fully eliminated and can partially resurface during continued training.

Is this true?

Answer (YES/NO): NO